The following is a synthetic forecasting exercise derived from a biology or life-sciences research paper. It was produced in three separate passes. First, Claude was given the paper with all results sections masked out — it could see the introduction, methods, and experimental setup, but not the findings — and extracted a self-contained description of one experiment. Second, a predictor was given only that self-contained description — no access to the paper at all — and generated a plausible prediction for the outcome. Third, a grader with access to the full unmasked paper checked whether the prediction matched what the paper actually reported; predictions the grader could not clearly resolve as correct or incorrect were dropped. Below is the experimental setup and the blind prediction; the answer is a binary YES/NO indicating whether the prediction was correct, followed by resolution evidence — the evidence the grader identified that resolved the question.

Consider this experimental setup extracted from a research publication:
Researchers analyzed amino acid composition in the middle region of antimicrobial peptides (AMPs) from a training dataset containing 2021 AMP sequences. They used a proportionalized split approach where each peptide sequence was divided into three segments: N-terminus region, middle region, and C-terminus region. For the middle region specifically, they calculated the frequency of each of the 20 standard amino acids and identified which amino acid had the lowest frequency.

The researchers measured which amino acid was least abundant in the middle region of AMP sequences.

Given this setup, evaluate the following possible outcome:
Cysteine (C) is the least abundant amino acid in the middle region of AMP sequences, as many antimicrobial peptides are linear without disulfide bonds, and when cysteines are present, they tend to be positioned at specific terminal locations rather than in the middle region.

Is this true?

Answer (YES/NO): NO